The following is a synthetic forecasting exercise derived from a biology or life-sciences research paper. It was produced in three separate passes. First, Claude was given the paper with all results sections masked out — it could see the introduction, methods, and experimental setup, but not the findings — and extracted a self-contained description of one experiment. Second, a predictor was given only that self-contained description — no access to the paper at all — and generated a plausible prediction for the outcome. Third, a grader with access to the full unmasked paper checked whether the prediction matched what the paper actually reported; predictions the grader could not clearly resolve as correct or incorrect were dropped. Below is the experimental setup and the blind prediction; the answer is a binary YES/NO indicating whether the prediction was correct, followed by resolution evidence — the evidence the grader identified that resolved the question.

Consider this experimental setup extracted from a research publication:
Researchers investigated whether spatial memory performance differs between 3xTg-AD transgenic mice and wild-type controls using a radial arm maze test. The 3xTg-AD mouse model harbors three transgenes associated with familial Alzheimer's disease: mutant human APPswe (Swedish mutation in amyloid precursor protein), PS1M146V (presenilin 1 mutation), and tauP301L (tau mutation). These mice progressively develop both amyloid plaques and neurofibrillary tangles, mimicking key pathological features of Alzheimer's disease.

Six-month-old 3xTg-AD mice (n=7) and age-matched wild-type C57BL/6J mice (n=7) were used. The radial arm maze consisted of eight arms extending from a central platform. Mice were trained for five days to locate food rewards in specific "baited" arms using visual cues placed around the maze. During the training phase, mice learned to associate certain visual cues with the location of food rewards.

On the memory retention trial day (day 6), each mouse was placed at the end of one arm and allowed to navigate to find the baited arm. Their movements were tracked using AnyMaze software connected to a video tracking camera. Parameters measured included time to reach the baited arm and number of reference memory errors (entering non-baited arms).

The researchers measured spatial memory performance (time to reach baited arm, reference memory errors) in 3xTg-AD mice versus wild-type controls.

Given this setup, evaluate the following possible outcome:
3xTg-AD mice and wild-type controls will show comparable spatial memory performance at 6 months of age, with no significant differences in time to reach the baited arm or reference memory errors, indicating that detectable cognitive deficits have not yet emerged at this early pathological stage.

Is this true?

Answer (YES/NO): NO